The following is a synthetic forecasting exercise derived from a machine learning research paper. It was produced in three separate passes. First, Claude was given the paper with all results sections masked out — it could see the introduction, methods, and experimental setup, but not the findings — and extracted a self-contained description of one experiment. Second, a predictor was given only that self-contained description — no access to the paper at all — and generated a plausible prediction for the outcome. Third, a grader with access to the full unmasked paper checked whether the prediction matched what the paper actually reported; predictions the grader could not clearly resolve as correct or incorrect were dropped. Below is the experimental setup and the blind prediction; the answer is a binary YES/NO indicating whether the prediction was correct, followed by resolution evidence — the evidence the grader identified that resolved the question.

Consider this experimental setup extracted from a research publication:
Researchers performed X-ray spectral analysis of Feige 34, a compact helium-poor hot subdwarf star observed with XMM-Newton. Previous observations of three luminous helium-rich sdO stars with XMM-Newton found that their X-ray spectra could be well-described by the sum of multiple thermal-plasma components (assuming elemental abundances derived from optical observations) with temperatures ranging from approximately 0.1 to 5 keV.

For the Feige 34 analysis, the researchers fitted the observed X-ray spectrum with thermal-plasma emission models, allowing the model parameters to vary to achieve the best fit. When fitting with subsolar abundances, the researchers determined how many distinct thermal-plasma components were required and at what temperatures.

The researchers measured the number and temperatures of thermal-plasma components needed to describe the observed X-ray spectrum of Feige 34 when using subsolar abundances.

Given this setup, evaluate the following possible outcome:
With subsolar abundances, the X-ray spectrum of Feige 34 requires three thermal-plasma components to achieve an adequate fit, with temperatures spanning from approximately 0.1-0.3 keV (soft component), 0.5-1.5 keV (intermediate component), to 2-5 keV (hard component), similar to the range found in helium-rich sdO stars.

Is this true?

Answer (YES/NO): NO